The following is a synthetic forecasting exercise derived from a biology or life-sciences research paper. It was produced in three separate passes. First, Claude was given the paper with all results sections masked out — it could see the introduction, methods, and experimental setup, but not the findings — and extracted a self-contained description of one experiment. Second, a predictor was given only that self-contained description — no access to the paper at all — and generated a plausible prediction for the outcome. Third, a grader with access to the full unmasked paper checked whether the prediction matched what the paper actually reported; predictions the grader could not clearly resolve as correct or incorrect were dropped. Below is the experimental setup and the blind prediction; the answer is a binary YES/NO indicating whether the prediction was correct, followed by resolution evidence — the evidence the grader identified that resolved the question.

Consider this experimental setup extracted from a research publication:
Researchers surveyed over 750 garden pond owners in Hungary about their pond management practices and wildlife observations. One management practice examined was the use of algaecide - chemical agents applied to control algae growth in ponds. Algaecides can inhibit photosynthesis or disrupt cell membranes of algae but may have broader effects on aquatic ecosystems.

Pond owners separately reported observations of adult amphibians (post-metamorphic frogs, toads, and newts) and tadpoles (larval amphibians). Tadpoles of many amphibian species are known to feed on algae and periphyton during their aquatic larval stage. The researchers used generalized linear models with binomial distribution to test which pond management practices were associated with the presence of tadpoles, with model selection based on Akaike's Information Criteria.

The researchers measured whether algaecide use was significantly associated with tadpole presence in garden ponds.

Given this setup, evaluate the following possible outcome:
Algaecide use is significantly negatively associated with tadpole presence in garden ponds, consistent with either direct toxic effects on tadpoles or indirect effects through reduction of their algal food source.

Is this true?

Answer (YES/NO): YES